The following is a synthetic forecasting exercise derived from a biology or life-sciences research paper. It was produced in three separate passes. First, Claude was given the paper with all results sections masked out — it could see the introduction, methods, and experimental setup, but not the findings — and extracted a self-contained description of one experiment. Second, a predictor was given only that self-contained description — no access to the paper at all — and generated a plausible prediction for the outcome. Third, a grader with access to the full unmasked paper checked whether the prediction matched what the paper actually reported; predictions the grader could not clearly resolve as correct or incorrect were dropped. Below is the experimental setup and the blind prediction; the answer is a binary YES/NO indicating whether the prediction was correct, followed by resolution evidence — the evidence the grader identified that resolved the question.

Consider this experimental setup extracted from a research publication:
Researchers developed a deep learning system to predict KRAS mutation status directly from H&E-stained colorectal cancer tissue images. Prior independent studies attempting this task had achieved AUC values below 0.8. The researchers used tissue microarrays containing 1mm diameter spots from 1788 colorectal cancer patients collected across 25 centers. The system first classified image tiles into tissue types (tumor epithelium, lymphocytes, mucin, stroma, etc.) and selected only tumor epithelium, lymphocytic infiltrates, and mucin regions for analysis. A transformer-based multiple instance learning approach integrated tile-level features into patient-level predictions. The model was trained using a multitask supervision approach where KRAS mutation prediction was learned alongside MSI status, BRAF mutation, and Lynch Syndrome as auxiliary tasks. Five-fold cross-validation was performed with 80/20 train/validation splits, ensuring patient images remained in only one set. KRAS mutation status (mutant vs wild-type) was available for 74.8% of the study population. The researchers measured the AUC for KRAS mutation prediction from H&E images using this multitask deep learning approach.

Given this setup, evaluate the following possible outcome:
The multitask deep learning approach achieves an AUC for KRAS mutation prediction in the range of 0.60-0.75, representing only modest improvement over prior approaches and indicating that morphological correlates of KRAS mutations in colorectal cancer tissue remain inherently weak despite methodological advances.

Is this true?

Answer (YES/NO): NO